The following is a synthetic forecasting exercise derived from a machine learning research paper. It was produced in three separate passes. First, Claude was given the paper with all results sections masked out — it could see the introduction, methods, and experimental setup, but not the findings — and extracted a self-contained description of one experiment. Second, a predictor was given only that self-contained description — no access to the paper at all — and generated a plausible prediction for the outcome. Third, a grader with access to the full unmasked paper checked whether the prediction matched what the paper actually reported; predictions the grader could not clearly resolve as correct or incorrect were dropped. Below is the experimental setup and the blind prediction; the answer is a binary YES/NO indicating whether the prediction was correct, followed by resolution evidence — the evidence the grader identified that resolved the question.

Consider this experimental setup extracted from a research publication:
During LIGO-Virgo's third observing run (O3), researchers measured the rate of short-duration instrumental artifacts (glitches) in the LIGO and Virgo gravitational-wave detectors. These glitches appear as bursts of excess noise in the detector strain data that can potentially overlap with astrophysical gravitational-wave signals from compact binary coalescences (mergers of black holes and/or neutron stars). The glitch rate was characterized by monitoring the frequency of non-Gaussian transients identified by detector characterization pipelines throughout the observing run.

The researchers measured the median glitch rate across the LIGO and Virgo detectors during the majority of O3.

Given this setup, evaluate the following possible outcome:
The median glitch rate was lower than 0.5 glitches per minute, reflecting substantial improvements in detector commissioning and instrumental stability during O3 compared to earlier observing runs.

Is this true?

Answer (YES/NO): NO